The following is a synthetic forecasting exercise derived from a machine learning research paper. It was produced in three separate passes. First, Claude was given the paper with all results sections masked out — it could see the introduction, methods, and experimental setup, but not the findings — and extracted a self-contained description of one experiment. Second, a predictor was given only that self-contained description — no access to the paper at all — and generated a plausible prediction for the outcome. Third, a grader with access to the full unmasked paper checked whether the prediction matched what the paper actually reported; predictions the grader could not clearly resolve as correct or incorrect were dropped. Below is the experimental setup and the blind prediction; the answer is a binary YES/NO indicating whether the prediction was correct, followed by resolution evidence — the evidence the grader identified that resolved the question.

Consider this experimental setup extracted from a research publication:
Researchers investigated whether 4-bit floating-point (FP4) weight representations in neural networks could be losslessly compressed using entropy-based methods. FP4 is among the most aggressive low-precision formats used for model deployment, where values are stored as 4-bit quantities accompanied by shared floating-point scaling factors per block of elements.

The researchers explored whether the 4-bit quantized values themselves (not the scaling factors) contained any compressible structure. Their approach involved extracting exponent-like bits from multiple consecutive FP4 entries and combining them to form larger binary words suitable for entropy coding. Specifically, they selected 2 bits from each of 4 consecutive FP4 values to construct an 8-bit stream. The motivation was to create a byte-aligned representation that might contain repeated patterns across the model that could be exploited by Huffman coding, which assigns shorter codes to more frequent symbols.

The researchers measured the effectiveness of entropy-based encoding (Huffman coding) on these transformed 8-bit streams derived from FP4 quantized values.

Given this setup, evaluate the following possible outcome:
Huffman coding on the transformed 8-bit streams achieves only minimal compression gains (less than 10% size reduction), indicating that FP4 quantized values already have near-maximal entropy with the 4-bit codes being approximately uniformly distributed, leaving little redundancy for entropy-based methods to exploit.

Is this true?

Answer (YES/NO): YES